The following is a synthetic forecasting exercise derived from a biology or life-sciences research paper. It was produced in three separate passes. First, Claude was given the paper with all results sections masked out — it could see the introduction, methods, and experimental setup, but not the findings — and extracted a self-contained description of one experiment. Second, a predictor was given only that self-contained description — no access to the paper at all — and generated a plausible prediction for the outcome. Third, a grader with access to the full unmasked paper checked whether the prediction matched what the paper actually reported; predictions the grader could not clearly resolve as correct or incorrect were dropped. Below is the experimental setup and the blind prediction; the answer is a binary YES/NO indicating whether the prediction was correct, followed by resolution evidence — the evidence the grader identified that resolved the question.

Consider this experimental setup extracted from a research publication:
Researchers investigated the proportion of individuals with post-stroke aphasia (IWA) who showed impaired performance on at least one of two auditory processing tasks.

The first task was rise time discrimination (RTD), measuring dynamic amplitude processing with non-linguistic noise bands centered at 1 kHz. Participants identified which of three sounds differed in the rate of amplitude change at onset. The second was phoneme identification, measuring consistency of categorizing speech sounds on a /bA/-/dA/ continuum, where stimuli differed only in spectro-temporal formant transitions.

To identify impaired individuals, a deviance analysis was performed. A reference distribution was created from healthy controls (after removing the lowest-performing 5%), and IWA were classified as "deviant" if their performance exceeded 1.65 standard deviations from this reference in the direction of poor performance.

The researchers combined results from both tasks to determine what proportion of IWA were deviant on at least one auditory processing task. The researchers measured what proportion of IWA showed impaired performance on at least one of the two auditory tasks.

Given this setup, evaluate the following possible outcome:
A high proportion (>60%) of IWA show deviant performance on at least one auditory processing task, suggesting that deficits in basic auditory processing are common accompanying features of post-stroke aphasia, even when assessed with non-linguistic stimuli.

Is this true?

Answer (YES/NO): YES